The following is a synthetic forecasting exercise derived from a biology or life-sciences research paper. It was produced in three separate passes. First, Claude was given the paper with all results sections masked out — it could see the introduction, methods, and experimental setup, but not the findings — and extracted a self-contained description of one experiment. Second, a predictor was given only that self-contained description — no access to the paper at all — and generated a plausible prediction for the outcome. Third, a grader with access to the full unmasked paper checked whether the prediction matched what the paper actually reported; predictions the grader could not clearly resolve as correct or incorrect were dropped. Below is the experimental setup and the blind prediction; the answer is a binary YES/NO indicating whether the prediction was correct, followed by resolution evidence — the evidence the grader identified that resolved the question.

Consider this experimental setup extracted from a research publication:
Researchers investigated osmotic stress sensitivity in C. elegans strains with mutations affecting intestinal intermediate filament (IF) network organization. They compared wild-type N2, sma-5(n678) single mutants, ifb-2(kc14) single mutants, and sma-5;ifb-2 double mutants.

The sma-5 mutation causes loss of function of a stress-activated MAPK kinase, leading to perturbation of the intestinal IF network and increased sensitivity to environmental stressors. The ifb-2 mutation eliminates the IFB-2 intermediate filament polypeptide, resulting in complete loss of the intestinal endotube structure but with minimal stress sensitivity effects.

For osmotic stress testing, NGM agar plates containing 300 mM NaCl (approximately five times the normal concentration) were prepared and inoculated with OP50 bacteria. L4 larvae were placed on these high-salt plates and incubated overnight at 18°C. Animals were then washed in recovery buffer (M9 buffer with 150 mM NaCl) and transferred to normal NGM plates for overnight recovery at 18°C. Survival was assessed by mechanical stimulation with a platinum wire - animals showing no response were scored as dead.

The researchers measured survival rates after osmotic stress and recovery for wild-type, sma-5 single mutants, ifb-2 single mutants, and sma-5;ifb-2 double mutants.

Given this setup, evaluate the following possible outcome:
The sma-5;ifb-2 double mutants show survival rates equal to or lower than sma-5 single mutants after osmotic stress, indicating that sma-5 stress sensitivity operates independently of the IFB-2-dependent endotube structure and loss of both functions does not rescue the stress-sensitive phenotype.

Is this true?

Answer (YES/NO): NO